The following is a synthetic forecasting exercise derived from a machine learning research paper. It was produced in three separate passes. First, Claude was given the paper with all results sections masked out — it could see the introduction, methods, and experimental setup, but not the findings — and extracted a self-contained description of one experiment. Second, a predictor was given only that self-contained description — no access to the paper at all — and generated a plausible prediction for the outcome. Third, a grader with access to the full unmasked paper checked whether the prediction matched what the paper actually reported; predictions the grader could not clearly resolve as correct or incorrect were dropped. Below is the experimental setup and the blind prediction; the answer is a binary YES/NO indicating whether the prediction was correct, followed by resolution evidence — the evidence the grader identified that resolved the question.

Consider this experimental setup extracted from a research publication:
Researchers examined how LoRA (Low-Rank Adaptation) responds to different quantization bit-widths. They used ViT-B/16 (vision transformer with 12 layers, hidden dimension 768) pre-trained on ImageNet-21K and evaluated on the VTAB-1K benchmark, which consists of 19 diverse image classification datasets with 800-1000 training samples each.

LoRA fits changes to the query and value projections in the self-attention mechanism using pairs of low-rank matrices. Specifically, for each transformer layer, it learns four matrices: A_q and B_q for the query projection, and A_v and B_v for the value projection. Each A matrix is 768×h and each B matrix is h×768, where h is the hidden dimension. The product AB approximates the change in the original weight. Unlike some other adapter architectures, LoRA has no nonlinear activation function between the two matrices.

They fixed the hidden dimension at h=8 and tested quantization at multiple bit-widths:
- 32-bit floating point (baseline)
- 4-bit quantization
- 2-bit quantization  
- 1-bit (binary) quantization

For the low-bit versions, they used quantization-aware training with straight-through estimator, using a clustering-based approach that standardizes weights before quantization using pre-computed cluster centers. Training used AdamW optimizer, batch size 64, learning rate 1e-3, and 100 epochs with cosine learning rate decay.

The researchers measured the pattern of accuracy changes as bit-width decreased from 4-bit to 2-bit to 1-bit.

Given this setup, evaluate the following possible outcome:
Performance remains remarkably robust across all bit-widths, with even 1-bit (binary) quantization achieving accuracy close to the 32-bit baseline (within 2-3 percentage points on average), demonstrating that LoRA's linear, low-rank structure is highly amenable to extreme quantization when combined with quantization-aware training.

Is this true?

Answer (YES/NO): YES